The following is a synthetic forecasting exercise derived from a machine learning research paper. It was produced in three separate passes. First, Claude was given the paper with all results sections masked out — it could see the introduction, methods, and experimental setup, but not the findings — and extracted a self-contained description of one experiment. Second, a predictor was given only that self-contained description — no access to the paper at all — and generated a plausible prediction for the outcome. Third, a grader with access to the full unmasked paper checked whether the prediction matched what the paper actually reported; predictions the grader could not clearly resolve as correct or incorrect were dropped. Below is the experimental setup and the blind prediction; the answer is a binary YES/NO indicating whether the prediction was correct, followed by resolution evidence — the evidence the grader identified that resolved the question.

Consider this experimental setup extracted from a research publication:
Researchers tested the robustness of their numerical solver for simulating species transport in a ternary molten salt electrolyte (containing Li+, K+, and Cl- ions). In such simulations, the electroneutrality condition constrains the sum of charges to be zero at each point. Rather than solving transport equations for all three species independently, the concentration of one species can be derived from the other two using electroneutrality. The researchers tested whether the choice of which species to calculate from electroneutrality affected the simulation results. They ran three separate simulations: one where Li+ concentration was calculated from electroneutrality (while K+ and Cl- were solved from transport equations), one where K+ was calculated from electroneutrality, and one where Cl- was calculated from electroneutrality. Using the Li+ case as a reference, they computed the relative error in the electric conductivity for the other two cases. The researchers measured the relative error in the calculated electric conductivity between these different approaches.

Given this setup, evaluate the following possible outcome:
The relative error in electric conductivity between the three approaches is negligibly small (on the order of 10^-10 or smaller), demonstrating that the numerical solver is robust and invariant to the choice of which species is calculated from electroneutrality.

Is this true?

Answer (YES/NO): NO